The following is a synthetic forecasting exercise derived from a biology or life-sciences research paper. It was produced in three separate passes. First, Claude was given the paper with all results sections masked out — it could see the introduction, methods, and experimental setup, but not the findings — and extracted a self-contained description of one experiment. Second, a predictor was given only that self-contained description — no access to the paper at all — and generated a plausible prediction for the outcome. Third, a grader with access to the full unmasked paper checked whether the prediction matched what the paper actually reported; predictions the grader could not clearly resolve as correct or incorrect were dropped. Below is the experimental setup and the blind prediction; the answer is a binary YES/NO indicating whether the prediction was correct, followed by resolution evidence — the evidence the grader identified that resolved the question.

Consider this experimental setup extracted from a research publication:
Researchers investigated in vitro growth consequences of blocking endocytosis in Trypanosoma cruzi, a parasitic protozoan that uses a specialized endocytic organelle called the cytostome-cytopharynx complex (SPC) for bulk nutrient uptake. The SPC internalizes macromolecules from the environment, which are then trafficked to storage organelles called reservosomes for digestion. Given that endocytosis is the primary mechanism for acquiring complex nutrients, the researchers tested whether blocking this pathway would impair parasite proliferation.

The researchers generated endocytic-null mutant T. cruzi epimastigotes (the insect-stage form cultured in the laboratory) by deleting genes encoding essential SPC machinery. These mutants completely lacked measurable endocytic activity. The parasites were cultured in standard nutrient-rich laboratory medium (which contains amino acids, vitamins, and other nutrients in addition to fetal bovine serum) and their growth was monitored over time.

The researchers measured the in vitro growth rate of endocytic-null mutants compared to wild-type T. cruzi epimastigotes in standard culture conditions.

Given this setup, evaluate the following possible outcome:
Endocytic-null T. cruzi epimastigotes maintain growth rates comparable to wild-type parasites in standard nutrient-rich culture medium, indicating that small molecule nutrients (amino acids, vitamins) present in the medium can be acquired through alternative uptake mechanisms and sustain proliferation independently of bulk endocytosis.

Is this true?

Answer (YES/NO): YES